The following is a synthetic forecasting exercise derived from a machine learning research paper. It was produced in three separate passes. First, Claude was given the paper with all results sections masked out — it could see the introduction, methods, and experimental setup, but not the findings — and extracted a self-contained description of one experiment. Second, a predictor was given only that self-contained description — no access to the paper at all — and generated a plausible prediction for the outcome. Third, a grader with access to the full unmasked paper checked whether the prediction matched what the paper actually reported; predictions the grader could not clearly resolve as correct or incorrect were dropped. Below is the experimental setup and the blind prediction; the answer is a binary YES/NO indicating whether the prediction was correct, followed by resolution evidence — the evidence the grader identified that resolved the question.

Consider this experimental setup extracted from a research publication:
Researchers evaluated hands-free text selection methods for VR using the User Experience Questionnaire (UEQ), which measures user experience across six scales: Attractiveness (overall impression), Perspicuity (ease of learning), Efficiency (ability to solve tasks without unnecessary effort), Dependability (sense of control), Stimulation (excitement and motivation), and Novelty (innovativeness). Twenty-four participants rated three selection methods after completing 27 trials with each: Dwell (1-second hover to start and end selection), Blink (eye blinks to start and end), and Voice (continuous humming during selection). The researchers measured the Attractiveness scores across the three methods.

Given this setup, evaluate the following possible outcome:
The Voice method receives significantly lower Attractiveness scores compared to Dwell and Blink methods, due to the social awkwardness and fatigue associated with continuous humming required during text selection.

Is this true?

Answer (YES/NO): NO